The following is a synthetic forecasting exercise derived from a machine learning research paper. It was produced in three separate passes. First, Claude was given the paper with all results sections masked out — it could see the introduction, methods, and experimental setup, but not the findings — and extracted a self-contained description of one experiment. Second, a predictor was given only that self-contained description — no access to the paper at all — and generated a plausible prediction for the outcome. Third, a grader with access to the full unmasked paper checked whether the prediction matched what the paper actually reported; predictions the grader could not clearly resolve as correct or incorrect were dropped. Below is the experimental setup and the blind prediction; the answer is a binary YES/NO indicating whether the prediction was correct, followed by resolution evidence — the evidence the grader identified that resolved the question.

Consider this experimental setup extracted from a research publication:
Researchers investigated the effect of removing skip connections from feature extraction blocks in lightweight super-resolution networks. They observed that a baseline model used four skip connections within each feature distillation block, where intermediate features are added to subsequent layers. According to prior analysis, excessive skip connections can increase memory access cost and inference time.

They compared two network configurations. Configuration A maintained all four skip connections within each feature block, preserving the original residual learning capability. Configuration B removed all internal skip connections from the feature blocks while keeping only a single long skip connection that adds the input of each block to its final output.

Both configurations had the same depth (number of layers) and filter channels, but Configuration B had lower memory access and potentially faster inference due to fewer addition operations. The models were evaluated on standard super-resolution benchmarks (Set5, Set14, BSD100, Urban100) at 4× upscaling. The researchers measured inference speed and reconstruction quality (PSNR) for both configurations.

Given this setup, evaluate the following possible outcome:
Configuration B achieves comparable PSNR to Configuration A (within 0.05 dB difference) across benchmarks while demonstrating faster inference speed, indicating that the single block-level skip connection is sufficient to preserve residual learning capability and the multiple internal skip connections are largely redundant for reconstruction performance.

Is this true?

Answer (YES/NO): NO